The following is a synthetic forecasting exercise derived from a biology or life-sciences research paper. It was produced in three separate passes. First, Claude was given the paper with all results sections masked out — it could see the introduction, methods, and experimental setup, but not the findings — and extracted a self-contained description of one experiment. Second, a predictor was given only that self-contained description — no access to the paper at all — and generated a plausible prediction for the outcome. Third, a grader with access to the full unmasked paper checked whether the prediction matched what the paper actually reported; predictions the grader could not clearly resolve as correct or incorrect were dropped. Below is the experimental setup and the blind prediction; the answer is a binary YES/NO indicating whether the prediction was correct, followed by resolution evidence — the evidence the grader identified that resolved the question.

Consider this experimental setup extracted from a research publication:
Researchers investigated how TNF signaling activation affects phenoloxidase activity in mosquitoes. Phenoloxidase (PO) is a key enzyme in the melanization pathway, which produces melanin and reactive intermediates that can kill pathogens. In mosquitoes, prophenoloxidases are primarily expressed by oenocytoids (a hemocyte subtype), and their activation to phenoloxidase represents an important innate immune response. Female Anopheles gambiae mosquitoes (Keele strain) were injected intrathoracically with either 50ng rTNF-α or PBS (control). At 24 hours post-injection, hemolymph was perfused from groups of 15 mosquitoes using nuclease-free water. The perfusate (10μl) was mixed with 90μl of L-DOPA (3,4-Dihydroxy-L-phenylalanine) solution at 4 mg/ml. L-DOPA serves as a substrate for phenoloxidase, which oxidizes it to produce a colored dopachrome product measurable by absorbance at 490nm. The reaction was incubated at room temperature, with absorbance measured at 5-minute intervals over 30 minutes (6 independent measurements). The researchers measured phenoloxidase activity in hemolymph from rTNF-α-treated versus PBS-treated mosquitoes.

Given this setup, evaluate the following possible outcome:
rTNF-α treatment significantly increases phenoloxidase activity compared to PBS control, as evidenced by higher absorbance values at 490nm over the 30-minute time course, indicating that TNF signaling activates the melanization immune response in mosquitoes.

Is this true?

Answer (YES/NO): YES